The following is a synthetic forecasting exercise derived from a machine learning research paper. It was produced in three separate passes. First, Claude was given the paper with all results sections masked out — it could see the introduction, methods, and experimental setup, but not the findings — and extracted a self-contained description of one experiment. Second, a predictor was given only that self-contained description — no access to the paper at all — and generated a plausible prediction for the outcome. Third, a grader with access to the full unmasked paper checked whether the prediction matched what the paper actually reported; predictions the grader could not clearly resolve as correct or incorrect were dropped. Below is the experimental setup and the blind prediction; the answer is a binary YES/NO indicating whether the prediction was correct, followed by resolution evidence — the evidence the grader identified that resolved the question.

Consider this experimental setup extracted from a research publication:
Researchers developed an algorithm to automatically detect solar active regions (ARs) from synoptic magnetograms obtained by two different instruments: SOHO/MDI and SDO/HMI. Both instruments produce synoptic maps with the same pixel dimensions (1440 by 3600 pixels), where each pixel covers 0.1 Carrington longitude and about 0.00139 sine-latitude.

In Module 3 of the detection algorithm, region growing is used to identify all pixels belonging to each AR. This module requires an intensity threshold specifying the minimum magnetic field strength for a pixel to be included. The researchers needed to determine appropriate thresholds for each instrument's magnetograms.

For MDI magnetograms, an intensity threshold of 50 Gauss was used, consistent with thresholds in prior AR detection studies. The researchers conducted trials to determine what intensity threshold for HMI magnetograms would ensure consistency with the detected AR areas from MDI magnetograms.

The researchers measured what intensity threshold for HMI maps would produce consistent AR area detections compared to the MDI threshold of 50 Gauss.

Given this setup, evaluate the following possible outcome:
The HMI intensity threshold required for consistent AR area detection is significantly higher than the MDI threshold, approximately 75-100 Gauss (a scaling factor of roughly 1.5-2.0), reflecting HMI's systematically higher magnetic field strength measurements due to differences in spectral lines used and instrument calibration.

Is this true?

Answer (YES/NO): NO